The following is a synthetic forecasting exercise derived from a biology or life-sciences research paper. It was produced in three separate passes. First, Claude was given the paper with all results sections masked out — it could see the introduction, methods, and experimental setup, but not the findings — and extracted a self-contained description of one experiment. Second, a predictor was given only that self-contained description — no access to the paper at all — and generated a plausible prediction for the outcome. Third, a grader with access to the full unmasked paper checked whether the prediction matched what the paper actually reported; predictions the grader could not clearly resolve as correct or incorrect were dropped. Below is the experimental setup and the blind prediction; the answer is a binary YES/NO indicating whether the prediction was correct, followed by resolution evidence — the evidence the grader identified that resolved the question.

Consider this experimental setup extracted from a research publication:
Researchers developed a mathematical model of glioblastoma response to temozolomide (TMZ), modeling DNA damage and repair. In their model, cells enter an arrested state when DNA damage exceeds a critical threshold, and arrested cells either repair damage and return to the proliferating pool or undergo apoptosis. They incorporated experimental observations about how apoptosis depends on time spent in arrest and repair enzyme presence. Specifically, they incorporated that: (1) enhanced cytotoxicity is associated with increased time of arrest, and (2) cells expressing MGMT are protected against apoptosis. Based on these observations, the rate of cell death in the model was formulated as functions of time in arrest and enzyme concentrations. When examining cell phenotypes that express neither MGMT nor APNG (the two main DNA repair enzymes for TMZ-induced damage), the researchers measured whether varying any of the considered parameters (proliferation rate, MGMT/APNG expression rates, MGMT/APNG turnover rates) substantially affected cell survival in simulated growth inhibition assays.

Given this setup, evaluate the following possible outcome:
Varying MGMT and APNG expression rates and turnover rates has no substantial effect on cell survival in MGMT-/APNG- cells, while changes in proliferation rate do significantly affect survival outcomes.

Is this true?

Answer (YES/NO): NO